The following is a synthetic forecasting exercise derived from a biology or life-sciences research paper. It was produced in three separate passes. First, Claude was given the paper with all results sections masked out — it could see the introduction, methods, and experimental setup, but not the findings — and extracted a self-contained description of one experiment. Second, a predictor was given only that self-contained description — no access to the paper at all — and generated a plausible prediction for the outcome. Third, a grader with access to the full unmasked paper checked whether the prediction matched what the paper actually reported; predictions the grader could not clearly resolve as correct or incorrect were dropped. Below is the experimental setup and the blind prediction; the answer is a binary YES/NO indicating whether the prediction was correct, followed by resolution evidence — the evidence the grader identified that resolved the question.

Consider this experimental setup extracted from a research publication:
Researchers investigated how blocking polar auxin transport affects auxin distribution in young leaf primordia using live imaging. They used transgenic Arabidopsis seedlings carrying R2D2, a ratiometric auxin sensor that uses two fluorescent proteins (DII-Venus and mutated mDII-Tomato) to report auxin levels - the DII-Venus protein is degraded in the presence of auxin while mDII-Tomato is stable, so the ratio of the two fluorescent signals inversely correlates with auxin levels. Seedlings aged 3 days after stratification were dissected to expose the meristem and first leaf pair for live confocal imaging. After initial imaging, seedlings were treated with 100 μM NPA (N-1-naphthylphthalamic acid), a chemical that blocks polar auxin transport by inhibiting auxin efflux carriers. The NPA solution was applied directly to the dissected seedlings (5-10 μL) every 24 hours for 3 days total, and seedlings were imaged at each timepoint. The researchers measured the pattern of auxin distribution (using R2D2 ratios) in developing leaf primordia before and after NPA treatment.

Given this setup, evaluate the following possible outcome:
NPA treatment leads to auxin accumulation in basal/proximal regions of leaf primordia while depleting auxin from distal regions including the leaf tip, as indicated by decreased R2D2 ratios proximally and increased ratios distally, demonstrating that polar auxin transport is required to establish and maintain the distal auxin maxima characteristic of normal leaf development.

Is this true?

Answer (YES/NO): NO